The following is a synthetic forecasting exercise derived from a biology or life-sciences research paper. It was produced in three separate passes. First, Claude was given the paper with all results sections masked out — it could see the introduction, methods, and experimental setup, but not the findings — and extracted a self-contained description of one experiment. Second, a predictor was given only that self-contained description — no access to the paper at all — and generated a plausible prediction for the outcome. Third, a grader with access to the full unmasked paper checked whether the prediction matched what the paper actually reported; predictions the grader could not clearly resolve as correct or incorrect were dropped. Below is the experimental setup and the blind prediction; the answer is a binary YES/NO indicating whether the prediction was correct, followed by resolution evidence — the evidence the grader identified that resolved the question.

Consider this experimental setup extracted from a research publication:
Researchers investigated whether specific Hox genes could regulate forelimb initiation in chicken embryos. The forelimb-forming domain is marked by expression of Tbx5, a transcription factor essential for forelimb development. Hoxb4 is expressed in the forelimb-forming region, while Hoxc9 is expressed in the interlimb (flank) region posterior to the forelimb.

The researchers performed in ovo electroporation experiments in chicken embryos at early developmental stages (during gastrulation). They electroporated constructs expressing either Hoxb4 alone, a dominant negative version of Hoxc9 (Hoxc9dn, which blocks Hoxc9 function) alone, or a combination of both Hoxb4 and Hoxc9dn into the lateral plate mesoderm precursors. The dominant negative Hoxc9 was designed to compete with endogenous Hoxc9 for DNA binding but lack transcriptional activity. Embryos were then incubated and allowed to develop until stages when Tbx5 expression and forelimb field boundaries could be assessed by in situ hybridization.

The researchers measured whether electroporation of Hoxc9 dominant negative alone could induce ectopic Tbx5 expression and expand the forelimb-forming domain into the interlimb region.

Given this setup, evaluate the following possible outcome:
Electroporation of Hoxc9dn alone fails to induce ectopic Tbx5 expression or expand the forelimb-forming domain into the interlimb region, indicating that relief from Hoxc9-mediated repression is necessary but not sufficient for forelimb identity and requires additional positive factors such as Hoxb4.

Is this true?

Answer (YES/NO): YES